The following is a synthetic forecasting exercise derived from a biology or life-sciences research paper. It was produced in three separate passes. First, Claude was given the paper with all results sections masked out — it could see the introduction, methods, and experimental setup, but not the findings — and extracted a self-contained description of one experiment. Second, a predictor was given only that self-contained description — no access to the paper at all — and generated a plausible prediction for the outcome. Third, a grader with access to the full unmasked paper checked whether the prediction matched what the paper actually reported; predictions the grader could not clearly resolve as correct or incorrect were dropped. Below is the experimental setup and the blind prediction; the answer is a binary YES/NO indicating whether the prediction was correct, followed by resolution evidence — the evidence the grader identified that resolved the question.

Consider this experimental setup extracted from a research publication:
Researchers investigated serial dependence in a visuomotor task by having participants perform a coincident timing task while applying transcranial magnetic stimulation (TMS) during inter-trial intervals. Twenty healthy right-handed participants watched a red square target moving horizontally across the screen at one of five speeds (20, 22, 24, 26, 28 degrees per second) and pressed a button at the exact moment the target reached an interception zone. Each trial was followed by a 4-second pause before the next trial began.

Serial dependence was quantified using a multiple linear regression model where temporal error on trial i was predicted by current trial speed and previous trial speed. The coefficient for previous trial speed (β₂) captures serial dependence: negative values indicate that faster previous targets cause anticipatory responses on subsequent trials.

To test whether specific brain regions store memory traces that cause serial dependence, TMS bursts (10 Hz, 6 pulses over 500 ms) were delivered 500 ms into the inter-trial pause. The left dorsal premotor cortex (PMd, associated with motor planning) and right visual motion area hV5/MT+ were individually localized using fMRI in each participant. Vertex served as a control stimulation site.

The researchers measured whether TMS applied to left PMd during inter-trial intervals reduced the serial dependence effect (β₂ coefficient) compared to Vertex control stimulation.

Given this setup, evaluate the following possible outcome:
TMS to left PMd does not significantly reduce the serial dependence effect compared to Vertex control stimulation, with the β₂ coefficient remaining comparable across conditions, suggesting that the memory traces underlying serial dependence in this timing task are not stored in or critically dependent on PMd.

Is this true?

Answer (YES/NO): NO